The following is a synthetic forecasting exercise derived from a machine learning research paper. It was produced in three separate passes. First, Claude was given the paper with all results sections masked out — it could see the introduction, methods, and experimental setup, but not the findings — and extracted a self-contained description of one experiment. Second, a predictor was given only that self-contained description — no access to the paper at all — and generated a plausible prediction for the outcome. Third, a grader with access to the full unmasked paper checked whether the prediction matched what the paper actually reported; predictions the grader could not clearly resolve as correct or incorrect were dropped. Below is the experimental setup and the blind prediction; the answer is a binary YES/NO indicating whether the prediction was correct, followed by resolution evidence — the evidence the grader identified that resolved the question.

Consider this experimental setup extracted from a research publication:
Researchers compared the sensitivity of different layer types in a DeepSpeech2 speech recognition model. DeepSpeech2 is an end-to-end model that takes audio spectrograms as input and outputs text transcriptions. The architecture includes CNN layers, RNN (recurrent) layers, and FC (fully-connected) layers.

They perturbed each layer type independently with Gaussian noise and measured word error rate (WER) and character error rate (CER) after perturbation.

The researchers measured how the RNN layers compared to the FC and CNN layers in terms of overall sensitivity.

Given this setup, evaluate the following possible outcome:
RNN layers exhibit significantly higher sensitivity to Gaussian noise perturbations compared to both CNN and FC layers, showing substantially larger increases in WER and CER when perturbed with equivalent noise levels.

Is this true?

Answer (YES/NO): YES